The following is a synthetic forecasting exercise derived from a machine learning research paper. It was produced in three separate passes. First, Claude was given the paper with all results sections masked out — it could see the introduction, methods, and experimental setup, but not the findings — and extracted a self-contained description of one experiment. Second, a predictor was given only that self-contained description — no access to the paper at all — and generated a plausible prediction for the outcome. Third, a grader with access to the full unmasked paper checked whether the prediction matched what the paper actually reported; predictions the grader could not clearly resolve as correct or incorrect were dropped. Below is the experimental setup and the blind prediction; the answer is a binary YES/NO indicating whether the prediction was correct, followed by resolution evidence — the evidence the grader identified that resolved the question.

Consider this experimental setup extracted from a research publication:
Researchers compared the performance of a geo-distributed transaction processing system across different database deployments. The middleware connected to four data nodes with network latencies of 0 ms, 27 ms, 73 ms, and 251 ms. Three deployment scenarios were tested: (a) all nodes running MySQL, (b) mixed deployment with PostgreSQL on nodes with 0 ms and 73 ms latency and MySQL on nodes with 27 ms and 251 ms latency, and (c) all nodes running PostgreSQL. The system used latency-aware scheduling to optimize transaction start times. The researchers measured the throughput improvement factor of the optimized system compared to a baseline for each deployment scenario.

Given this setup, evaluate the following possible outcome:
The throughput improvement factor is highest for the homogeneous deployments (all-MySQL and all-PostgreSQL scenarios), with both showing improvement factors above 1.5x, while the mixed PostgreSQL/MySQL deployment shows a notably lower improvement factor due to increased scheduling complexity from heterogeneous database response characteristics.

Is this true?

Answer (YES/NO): NO